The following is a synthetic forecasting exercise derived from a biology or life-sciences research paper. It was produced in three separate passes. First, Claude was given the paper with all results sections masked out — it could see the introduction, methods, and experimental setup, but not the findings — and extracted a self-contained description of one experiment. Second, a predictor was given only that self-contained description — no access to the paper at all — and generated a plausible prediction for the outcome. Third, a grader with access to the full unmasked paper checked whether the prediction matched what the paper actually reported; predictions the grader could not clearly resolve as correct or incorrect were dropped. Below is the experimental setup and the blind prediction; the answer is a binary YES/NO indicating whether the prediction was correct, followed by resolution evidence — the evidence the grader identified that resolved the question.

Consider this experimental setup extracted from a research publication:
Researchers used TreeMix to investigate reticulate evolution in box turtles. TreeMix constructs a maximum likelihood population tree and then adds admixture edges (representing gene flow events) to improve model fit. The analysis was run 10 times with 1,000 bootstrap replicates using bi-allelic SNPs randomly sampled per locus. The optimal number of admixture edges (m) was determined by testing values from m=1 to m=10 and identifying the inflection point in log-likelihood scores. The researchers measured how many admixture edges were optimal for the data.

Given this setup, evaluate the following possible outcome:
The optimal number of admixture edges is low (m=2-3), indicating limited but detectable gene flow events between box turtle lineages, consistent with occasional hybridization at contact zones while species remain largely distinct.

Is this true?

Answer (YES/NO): NO